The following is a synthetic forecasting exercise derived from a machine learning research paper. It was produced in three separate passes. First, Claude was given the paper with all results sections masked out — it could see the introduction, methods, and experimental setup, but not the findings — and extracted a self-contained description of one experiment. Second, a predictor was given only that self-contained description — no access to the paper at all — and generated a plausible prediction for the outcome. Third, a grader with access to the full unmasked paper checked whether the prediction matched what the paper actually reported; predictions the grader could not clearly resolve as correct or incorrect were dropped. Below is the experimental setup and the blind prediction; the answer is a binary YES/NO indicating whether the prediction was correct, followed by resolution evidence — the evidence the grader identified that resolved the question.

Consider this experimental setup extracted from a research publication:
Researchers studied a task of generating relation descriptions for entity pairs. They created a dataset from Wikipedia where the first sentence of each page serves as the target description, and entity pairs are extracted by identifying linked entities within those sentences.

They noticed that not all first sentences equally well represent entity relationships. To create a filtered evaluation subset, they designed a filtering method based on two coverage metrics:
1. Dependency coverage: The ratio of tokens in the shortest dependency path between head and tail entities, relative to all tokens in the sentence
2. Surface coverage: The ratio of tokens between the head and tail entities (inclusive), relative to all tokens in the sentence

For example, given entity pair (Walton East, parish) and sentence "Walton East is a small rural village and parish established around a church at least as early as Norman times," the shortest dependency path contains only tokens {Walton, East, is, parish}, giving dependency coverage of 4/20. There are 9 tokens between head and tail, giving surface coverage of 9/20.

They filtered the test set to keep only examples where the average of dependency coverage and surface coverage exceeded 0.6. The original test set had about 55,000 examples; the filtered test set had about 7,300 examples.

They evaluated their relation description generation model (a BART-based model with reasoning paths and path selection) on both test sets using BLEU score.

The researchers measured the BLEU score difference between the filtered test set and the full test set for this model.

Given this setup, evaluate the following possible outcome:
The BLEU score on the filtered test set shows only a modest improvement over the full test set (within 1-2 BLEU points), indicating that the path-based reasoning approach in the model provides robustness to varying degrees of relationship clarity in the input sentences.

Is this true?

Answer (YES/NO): NO